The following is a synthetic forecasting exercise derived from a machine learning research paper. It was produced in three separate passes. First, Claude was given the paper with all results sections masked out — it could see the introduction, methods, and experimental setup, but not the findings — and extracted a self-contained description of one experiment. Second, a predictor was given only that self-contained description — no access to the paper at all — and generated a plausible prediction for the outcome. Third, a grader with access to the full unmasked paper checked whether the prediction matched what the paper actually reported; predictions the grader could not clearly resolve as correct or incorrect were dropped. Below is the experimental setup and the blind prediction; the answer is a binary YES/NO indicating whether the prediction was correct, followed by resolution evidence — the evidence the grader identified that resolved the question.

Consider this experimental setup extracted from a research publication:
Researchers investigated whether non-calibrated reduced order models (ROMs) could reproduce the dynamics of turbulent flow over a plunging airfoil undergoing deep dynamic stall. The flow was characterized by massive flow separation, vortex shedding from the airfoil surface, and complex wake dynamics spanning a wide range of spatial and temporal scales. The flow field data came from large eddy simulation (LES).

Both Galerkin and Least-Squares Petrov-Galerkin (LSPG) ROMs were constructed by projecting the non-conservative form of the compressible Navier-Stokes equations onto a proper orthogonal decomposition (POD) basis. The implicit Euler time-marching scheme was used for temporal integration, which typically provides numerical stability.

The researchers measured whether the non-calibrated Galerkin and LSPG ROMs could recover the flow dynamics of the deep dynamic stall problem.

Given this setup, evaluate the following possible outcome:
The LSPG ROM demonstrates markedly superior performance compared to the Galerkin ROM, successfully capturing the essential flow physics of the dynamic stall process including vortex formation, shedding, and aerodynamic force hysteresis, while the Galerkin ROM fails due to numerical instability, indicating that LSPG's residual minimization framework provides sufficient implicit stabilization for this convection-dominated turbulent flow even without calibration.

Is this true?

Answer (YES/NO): NO